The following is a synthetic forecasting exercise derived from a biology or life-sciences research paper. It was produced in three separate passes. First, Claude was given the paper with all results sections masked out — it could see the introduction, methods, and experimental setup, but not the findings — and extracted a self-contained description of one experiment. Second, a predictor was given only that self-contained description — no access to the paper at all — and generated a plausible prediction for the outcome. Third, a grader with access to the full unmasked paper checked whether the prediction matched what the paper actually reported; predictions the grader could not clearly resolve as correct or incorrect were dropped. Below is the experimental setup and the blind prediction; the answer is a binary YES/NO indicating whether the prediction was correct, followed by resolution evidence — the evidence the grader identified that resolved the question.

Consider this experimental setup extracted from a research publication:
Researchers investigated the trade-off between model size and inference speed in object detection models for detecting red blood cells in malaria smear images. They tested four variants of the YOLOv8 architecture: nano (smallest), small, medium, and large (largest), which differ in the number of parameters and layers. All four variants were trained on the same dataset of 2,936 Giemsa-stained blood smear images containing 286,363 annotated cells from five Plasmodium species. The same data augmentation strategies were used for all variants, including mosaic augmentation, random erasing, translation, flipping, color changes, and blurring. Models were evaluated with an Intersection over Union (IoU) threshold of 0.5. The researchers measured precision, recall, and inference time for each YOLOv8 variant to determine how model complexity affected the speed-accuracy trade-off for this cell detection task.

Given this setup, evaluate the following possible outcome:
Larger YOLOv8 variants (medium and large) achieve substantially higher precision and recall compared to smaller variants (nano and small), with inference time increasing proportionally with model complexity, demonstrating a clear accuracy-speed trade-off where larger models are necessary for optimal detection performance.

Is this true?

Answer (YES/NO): NO